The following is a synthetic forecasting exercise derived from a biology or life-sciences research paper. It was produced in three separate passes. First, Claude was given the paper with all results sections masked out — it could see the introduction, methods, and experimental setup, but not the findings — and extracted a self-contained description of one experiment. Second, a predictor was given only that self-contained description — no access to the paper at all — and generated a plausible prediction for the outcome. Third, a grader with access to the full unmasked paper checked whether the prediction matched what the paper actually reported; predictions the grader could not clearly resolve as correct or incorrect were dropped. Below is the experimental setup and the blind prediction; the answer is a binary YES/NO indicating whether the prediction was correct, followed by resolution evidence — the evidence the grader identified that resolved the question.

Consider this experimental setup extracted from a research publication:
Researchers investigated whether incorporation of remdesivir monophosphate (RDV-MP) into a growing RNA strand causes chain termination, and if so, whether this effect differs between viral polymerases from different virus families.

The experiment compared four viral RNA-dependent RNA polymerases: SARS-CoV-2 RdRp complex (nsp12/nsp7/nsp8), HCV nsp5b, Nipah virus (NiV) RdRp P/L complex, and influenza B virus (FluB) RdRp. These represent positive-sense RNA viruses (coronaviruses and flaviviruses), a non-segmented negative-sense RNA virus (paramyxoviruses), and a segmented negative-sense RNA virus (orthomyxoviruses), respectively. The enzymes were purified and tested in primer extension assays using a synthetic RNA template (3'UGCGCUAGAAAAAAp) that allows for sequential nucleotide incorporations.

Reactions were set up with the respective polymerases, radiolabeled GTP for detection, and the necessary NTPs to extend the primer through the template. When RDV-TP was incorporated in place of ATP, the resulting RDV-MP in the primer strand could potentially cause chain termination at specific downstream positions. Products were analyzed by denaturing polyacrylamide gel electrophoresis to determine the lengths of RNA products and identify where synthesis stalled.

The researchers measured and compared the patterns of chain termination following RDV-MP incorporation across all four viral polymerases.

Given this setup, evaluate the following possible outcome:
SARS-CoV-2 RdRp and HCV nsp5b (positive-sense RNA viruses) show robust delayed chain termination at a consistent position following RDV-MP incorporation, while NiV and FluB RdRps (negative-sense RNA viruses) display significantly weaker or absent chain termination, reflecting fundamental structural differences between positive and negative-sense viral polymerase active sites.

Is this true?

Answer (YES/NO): NO